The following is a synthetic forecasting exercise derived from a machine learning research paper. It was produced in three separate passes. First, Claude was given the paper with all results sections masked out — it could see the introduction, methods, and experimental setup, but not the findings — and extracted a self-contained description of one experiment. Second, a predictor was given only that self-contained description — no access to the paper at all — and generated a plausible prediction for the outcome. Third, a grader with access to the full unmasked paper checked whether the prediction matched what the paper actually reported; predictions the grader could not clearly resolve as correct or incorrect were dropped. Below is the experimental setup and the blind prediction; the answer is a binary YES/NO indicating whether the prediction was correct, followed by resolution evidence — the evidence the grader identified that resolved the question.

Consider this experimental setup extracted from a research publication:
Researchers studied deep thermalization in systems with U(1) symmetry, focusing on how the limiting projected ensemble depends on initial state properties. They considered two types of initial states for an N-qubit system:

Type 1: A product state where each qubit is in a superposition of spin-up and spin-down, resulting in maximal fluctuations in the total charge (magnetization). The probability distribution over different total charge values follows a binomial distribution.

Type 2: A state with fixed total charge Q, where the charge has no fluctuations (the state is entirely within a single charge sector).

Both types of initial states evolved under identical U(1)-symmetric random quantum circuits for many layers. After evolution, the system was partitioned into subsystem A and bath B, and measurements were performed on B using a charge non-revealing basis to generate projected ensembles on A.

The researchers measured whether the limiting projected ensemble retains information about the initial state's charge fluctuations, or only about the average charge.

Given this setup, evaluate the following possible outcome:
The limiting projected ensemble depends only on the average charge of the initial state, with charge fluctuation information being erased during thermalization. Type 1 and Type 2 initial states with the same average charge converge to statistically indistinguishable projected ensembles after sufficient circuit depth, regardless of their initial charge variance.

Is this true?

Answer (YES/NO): YES